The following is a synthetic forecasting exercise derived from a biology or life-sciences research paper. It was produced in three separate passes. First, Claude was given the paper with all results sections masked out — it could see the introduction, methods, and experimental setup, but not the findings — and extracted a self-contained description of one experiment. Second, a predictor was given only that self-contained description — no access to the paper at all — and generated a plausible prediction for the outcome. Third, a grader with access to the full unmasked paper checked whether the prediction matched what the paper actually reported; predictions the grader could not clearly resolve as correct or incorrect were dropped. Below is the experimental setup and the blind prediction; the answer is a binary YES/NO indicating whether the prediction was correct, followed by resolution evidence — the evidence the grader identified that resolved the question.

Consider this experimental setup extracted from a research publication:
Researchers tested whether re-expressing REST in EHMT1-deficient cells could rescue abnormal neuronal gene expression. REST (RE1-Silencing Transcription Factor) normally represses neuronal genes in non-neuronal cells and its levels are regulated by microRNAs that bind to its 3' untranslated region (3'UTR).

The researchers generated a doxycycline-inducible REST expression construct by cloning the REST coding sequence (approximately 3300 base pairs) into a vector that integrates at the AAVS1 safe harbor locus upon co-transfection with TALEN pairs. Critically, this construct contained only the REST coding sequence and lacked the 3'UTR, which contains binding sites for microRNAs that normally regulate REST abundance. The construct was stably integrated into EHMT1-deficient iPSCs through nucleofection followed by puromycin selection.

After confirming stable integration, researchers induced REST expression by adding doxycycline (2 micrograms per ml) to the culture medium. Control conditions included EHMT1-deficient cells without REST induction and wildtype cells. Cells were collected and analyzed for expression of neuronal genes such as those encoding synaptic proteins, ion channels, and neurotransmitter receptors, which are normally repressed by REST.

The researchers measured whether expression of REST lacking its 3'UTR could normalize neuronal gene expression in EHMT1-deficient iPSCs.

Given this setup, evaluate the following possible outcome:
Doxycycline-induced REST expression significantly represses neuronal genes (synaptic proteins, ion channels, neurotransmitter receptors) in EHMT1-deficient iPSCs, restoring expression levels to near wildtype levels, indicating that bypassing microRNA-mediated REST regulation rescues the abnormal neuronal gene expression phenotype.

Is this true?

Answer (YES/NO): YES